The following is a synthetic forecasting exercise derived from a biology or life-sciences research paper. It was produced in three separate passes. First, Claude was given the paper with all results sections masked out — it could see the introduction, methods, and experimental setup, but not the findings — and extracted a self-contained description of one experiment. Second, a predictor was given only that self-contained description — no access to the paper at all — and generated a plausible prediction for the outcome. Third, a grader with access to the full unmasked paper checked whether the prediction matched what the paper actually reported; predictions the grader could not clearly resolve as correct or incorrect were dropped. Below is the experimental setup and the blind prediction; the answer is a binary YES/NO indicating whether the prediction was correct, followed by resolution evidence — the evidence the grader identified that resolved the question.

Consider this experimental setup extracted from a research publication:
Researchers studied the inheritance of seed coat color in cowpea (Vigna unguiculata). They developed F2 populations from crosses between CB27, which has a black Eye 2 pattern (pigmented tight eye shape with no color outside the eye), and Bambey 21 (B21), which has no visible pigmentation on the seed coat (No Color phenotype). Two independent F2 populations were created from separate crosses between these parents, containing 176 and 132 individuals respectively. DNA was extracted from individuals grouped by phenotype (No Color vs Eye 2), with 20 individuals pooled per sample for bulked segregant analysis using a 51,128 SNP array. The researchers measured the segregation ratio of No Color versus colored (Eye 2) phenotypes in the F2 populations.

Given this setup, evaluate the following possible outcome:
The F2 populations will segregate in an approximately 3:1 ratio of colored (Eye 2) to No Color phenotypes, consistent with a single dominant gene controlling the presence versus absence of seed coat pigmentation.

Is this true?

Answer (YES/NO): YES